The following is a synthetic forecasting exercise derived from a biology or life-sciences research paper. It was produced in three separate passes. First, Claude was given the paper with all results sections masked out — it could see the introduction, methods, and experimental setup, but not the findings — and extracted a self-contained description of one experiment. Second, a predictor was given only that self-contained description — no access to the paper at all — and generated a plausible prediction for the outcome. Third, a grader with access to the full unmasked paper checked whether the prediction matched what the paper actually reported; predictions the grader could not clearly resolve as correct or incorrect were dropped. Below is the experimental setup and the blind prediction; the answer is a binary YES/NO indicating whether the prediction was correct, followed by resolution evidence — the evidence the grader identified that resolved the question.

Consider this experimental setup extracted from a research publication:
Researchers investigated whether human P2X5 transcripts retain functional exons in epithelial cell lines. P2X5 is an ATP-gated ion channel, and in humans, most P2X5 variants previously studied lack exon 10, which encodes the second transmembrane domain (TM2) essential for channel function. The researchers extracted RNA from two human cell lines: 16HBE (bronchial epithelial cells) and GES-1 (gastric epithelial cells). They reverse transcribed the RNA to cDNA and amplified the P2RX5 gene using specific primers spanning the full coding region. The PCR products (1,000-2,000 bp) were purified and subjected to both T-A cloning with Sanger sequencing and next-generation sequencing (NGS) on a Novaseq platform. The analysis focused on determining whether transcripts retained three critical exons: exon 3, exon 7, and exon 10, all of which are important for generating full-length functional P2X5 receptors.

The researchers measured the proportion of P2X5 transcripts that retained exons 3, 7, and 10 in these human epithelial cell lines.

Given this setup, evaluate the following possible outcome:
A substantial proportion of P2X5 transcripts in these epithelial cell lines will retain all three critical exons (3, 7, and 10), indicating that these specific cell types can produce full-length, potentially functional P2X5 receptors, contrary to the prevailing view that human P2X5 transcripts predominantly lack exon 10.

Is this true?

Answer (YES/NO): YES